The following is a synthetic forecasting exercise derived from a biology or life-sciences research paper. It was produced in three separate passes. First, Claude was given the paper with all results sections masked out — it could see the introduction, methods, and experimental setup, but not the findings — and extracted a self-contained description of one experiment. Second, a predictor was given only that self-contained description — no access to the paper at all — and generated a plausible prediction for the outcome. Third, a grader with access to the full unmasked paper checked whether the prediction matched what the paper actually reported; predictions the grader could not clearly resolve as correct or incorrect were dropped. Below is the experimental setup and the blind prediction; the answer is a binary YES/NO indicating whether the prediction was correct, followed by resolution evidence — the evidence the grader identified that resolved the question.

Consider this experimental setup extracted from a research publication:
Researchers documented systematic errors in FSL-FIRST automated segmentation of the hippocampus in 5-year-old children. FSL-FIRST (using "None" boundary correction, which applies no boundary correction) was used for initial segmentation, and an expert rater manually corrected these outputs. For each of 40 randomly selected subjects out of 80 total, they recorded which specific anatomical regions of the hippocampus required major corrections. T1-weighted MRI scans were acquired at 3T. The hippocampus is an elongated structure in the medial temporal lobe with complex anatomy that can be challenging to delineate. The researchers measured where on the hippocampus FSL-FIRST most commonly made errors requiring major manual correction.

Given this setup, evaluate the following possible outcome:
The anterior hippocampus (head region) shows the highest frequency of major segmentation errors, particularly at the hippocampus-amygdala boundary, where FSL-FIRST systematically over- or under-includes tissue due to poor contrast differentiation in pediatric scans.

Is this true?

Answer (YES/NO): NO